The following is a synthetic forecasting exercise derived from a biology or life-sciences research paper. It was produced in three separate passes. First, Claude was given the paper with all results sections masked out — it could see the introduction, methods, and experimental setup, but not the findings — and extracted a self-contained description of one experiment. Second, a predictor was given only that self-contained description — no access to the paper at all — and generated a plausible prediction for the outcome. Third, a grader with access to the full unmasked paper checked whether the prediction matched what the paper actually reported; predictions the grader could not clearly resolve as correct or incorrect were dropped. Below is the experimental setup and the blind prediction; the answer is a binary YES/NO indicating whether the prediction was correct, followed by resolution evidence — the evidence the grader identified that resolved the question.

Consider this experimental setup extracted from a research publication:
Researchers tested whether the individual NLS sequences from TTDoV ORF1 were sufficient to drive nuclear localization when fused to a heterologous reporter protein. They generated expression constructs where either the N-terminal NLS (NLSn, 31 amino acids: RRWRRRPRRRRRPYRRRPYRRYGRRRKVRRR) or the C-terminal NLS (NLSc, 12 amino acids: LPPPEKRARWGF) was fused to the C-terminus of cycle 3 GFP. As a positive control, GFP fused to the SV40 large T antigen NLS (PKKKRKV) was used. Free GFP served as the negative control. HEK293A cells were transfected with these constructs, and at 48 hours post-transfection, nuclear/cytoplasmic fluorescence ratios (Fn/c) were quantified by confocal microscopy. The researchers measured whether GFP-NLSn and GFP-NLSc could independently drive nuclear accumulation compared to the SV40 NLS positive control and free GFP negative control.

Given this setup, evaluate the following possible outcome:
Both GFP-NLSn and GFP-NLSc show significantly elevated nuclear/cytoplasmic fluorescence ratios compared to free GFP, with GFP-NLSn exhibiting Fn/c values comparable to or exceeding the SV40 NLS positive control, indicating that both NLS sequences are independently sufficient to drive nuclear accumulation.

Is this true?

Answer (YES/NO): NO